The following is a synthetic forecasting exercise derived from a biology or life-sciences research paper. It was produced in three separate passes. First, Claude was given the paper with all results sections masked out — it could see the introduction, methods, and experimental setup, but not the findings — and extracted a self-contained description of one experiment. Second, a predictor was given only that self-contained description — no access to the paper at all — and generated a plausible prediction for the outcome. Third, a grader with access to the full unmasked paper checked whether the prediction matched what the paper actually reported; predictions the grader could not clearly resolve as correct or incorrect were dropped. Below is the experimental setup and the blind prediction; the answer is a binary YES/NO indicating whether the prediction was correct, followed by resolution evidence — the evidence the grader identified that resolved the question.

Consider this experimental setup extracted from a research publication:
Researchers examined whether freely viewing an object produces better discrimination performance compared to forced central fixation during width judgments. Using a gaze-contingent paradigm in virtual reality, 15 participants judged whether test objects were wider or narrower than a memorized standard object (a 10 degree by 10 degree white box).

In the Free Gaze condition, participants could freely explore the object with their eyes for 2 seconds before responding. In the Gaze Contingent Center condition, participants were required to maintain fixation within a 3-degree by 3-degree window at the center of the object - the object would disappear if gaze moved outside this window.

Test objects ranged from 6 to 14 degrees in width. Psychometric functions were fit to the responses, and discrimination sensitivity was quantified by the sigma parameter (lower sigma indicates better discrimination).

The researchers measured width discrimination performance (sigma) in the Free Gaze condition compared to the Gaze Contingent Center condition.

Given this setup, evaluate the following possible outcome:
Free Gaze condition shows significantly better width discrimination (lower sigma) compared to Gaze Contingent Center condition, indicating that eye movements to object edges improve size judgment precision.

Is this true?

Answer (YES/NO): NO